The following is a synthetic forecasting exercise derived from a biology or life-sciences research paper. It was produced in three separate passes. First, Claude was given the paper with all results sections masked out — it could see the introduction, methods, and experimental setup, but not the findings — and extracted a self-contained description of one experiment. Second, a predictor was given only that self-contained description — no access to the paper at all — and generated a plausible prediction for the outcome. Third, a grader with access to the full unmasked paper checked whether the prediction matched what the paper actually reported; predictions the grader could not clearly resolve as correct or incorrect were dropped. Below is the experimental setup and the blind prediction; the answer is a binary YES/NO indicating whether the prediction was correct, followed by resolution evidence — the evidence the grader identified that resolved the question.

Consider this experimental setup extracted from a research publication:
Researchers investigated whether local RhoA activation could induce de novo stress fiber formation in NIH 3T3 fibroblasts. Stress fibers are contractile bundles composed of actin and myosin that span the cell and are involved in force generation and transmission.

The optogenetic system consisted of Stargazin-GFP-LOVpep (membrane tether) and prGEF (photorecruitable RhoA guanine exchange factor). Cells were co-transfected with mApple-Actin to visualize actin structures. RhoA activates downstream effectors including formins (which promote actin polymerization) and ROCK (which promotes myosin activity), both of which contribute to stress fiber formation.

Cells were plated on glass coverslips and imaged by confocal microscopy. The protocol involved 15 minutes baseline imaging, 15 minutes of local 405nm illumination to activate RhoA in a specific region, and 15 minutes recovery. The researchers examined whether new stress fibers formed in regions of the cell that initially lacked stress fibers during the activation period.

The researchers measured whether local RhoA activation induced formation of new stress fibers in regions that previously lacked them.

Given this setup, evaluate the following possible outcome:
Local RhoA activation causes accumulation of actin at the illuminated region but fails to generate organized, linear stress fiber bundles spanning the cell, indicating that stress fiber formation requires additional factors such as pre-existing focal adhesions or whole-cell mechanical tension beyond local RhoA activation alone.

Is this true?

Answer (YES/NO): YES